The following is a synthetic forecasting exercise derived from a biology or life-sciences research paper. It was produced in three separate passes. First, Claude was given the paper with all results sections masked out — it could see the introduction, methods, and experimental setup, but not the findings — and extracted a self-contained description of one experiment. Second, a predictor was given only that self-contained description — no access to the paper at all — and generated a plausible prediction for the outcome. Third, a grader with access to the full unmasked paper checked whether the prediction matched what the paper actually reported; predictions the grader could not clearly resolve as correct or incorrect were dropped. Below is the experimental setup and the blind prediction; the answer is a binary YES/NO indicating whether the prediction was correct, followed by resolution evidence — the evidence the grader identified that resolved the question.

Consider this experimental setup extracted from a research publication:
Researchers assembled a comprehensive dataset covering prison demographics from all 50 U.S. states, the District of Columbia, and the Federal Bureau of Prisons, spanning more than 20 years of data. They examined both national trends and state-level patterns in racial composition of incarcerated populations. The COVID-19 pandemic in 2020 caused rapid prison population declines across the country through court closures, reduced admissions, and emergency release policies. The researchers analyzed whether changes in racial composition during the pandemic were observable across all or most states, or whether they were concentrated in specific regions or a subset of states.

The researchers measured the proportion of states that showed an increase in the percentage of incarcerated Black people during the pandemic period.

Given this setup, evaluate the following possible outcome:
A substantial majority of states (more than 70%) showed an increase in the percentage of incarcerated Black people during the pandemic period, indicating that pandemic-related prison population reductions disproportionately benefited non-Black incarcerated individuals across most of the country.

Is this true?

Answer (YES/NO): YES